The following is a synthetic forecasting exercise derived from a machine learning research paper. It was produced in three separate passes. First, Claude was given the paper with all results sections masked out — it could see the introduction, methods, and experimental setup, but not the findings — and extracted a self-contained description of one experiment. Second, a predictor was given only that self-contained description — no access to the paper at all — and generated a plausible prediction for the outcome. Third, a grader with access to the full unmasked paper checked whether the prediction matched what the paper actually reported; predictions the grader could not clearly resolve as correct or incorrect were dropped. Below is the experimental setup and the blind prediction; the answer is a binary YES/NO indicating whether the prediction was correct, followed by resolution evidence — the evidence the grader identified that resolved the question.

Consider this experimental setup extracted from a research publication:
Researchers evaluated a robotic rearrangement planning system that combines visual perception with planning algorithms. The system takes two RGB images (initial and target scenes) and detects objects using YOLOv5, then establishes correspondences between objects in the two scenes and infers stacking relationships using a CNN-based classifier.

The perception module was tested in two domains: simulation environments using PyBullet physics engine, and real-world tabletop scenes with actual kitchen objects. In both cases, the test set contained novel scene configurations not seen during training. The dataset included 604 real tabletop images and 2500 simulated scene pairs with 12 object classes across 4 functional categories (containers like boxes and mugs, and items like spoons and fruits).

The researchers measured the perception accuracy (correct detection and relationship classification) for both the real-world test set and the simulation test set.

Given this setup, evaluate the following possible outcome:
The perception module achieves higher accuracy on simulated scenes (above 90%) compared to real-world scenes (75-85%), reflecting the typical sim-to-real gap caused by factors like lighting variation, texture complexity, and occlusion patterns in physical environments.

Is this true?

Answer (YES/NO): NO